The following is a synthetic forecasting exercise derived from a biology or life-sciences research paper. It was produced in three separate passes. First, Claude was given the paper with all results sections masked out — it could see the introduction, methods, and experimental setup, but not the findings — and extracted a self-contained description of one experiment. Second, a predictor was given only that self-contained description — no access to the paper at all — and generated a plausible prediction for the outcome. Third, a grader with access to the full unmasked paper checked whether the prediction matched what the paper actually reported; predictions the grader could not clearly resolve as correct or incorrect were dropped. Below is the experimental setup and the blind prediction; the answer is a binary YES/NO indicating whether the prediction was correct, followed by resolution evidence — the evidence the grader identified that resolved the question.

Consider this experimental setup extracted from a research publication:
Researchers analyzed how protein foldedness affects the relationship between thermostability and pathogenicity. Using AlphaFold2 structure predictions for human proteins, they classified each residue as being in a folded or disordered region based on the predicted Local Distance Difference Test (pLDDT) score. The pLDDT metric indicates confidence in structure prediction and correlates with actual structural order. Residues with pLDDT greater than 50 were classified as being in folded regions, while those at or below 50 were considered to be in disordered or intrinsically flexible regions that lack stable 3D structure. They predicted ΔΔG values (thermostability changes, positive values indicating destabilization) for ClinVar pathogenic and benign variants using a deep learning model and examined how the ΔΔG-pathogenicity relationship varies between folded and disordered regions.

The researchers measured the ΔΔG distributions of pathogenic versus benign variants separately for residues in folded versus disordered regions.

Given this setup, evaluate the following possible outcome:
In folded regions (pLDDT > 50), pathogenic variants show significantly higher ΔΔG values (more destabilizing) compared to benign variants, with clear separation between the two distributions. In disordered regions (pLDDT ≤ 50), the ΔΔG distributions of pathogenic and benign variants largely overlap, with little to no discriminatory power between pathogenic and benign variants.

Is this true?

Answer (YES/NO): NO